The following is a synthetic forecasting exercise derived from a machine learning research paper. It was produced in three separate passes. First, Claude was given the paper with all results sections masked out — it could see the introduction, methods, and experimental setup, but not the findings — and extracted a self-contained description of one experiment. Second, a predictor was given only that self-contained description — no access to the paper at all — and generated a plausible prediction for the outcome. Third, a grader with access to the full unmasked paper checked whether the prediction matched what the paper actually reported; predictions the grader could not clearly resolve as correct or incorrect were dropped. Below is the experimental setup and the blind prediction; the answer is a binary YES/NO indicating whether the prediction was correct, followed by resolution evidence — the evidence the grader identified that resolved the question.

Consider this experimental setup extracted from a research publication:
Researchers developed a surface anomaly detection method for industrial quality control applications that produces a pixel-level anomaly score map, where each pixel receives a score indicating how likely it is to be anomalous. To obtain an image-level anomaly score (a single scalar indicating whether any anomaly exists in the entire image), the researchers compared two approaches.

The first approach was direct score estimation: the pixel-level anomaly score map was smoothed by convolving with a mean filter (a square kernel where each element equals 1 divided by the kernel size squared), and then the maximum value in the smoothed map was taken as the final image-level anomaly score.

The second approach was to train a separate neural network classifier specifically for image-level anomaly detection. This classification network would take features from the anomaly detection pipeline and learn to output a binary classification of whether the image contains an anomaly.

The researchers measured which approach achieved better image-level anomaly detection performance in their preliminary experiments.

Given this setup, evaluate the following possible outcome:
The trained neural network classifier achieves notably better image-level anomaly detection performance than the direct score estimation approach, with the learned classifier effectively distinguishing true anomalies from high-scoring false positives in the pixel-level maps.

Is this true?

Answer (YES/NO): NO